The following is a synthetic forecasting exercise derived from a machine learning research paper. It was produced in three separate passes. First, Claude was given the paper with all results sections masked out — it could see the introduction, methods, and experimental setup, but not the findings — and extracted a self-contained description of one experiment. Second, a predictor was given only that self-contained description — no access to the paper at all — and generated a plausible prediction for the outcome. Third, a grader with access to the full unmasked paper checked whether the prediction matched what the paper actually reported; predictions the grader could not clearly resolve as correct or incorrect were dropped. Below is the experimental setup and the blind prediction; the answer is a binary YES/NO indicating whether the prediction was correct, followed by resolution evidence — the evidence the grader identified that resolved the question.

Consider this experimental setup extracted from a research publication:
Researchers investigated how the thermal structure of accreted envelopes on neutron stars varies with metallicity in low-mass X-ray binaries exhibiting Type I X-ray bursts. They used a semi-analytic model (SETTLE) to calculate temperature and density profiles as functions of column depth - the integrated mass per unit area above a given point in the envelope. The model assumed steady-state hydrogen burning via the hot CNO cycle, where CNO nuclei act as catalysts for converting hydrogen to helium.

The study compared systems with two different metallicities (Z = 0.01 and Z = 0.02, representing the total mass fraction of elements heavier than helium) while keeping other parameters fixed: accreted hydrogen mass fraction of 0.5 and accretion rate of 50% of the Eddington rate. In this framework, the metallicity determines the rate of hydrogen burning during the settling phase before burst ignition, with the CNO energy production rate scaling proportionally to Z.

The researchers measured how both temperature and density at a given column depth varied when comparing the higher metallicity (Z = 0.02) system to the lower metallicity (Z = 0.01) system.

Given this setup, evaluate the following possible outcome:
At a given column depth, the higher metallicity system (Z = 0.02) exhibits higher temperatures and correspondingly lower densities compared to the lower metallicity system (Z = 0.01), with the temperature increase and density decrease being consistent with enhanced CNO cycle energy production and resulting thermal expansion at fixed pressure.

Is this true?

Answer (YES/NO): NO